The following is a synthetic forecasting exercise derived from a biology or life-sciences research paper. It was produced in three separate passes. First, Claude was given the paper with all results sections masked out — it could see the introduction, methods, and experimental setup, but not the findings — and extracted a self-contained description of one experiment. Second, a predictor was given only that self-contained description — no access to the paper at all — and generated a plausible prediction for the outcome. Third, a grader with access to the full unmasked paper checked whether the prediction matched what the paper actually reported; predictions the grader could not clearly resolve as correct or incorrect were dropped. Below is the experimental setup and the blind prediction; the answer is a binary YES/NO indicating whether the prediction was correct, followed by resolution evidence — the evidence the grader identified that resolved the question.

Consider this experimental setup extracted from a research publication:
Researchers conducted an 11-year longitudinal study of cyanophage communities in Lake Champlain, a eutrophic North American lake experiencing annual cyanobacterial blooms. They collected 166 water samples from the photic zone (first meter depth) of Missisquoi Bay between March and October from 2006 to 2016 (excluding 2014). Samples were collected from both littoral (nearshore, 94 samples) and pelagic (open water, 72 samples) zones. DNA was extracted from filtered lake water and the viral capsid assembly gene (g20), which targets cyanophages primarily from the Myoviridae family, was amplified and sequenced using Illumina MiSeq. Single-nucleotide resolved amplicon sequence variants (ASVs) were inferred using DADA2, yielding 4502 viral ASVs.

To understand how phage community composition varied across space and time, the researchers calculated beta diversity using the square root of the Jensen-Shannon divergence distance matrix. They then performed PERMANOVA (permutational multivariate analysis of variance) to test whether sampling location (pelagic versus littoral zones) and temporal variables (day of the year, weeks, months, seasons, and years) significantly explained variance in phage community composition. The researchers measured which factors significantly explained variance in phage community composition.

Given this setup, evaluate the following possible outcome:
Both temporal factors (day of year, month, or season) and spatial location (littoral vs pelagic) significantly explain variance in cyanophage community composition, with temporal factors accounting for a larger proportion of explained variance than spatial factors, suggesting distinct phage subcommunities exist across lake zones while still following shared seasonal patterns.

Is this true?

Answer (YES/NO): NO